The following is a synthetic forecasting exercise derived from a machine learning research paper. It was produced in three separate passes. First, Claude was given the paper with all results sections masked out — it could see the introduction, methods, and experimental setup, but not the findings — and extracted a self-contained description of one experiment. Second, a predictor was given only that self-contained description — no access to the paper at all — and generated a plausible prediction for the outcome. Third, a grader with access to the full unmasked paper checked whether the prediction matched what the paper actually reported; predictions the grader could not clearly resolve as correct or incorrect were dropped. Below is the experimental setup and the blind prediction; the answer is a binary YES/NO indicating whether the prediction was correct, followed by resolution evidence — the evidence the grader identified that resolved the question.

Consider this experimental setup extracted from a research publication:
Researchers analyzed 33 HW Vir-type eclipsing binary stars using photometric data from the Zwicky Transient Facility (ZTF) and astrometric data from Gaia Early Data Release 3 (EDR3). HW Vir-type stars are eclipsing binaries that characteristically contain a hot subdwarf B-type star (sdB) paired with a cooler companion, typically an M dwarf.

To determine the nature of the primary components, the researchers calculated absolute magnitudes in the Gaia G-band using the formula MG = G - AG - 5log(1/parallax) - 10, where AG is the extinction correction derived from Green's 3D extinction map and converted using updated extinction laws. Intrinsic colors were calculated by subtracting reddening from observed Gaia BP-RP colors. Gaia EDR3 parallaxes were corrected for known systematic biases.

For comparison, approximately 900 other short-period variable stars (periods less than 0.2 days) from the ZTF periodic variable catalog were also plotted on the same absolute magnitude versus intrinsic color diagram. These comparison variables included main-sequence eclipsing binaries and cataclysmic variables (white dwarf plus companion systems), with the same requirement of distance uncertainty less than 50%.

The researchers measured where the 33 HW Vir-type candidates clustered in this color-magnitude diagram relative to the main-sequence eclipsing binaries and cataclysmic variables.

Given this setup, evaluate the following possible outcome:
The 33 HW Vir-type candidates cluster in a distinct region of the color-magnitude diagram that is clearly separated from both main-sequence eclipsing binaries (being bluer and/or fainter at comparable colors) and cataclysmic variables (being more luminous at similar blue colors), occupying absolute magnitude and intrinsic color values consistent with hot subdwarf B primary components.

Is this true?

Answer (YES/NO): YES